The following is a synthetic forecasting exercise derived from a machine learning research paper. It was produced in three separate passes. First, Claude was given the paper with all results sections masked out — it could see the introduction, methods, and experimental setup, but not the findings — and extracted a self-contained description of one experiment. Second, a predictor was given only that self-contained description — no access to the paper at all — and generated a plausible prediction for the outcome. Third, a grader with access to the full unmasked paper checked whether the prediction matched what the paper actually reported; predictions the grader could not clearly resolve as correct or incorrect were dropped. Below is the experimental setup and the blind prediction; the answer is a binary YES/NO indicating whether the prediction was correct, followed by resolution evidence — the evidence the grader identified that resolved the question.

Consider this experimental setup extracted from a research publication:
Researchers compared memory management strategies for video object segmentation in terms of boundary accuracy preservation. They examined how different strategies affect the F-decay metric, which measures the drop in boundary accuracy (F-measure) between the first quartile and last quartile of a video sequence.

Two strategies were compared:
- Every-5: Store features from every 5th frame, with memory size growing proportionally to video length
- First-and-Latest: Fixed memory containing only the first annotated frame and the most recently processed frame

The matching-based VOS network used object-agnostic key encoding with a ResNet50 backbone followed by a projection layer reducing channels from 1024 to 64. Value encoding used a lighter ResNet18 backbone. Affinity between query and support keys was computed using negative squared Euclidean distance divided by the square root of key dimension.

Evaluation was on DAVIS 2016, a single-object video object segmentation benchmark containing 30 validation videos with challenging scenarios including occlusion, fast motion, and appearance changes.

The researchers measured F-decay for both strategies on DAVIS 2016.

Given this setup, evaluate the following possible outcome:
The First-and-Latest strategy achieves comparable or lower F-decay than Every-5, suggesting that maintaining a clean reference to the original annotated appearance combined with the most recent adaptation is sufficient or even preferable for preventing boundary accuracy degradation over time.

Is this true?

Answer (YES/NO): NO